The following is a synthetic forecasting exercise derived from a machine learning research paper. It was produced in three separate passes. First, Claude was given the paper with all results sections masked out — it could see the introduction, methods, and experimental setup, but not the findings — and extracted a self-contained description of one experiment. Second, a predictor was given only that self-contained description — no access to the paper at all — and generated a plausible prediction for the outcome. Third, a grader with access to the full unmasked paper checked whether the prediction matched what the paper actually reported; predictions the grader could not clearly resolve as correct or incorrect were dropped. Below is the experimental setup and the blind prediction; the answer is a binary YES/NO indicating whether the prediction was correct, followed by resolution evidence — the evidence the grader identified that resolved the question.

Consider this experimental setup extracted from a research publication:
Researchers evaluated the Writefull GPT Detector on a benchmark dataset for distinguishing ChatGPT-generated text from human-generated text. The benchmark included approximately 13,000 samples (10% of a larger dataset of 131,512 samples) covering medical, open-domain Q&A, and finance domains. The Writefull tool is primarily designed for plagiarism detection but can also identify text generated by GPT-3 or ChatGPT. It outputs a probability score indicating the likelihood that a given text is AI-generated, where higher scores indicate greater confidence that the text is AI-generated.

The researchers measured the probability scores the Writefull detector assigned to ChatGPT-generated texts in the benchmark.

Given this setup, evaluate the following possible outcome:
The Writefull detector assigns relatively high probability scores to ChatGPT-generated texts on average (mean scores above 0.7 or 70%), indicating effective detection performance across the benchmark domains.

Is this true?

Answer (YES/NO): NO